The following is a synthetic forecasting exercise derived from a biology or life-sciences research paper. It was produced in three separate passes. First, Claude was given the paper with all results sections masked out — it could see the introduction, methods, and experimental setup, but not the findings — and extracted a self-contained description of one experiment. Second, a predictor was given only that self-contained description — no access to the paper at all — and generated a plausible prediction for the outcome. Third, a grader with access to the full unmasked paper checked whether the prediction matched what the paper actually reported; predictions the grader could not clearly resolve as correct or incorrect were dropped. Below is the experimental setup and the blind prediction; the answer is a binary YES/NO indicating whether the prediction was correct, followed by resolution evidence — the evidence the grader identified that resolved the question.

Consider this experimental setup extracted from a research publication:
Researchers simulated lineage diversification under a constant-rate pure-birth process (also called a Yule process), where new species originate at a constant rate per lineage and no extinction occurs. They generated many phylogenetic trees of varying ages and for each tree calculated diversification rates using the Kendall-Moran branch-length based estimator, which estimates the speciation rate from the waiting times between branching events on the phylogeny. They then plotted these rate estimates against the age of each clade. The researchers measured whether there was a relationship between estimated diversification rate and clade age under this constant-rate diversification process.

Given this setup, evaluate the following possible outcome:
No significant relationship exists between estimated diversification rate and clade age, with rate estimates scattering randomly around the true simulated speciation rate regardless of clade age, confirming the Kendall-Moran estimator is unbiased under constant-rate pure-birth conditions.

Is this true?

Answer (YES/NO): NO